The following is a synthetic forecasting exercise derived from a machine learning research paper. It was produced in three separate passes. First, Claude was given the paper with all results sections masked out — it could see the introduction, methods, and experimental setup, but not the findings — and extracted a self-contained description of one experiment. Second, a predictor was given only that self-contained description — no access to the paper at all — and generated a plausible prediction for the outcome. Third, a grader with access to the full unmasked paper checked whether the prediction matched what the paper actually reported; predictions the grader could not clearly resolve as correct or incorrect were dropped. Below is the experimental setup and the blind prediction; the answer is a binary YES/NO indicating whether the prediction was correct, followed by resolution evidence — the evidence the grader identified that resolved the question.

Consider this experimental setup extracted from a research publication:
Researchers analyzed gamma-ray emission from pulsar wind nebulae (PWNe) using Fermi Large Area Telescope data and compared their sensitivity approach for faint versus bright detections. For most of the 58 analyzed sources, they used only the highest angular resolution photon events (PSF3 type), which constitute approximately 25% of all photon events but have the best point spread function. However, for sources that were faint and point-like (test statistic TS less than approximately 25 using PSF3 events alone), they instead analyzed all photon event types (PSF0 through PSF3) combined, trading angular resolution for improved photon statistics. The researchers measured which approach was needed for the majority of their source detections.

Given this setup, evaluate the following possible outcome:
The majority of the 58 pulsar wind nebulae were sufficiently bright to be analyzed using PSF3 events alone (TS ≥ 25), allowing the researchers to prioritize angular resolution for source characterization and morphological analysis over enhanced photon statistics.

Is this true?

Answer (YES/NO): YES